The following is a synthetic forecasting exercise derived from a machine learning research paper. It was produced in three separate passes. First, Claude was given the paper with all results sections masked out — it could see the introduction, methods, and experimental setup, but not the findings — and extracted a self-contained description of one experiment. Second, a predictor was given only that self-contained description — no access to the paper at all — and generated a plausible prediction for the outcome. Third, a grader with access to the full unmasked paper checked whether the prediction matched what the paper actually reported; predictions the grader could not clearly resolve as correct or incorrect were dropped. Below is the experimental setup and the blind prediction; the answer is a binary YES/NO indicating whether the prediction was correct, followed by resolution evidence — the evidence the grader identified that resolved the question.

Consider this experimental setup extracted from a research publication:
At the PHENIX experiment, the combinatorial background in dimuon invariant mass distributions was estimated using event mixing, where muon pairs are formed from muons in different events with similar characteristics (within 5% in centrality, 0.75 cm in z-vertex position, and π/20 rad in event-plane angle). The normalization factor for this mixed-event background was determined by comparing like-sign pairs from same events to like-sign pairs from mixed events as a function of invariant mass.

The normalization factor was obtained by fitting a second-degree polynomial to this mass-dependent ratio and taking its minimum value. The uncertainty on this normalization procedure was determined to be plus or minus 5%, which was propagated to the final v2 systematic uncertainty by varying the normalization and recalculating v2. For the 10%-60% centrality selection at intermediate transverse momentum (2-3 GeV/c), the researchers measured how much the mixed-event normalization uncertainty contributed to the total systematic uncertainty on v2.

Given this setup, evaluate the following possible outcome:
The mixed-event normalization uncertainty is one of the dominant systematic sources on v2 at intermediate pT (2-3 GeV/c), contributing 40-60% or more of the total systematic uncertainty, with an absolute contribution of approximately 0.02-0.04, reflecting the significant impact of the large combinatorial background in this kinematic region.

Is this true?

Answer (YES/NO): NO